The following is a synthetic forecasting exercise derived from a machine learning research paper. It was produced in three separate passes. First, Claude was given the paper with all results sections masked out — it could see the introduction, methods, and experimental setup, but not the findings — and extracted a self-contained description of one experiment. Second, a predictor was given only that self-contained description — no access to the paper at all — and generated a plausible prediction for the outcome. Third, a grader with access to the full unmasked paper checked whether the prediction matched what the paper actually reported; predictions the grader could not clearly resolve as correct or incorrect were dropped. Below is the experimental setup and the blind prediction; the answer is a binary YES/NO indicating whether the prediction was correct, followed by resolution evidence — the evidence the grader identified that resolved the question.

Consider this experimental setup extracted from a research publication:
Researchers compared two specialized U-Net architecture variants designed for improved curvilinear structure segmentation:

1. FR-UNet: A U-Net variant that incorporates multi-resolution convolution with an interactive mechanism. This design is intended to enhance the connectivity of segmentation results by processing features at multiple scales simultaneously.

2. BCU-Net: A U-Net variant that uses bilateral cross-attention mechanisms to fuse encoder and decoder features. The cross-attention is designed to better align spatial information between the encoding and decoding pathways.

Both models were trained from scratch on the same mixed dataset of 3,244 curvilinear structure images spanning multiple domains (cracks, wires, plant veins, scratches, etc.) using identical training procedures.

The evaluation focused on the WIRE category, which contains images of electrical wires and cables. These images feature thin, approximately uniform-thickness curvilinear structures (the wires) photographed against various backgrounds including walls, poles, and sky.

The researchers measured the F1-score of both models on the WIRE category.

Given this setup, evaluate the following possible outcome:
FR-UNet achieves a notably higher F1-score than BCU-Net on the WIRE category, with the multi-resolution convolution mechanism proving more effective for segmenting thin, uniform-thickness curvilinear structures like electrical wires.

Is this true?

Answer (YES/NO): YES